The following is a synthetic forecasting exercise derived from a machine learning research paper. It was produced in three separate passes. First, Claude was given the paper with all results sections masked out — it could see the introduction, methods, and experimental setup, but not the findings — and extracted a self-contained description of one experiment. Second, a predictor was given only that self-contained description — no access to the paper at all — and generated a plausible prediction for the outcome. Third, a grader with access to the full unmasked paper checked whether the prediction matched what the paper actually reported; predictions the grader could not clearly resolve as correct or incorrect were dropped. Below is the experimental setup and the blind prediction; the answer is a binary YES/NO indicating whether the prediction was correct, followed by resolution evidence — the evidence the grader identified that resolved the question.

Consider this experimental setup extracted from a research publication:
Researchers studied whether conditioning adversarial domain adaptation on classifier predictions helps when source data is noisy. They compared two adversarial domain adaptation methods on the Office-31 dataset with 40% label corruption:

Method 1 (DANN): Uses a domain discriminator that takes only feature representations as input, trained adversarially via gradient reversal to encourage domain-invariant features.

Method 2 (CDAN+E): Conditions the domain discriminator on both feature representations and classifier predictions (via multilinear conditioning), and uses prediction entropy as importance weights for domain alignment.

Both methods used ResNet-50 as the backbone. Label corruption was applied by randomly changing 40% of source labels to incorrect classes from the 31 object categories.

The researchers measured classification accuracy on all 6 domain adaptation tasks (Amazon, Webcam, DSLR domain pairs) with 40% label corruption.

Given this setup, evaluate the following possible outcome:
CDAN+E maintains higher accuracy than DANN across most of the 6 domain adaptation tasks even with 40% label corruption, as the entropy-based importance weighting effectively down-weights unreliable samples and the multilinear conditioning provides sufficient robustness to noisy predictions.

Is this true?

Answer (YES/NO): YES